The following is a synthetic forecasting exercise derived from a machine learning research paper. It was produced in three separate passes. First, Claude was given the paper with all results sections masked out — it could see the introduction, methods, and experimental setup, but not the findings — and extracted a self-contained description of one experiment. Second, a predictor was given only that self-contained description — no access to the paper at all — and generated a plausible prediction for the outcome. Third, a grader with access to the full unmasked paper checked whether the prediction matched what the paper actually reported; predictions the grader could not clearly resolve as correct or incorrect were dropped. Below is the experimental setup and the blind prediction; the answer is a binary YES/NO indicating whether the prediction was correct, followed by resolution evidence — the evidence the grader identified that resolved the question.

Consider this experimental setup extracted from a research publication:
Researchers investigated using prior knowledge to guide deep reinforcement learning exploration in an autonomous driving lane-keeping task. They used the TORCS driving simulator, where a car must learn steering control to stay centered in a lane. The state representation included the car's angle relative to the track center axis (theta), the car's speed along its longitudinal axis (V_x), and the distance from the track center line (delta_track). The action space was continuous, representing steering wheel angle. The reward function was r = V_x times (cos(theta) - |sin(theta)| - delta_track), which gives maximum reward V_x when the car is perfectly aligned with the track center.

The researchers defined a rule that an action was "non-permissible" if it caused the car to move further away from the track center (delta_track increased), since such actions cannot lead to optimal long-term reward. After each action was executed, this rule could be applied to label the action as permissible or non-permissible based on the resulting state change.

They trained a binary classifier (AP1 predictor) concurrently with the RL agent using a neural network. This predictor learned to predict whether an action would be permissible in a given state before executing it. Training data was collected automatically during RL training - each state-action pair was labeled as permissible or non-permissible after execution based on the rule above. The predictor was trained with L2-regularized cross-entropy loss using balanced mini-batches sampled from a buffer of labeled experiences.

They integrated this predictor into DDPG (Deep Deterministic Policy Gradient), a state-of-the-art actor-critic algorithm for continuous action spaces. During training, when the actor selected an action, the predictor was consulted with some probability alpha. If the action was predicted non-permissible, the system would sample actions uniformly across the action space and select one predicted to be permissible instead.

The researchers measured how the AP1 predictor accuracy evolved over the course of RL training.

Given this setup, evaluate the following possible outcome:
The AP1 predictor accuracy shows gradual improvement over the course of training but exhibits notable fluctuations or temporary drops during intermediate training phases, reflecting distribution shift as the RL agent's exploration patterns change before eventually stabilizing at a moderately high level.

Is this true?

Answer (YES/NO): NO